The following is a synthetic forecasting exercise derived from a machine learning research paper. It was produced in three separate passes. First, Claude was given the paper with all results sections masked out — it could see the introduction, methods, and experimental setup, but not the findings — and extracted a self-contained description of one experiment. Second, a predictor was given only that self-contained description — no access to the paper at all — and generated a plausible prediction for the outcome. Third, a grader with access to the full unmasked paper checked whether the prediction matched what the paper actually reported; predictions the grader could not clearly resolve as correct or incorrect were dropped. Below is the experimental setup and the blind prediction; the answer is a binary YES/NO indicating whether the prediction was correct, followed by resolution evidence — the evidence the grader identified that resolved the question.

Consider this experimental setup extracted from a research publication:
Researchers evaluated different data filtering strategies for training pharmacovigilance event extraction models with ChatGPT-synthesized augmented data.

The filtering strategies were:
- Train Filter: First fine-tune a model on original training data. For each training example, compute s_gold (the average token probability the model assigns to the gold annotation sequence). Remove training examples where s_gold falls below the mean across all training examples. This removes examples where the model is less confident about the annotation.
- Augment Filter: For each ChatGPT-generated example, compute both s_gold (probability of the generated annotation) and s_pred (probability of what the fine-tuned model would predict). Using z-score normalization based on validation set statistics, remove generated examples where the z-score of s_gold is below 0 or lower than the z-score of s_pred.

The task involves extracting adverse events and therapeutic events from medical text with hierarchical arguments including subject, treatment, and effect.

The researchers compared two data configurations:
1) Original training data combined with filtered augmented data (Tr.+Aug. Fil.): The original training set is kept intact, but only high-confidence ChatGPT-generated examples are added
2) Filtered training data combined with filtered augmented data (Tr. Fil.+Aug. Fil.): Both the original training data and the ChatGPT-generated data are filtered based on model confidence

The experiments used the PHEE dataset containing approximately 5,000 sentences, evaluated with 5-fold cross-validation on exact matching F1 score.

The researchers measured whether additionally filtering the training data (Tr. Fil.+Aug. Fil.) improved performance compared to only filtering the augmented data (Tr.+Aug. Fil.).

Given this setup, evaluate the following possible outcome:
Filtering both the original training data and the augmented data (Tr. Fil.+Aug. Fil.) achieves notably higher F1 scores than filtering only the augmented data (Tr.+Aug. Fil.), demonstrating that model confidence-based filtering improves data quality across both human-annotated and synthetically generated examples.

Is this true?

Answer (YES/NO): NO